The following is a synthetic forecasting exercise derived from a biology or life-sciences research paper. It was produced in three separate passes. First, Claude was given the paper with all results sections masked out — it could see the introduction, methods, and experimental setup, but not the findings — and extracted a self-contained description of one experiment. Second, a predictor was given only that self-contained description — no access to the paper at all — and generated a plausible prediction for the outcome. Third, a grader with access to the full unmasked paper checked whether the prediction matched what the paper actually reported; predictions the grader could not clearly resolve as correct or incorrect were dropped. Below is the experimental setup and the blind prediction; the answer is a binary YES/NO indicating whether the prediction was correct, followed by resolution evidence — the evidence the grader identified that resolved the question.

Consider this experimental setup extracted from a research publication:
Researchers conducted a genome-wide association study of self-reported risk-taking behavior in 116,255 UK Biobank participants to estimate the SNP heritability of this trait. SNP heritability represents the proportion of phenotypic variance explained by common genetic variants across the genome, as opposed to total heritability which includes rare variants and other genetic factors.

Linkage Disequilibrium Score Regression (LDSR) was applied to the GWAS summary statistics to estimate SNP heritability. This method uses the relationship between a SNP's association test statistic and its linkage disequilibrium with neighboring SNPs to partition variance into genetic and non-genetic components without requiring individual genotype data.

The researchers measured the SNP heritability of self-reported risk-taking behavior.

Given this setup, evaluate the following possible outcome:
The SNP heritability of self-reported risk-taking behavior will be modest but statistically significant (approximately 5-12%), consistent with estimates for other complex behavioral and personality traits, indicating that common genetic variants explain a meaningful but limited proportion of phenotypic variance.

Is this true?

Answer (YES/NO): YES